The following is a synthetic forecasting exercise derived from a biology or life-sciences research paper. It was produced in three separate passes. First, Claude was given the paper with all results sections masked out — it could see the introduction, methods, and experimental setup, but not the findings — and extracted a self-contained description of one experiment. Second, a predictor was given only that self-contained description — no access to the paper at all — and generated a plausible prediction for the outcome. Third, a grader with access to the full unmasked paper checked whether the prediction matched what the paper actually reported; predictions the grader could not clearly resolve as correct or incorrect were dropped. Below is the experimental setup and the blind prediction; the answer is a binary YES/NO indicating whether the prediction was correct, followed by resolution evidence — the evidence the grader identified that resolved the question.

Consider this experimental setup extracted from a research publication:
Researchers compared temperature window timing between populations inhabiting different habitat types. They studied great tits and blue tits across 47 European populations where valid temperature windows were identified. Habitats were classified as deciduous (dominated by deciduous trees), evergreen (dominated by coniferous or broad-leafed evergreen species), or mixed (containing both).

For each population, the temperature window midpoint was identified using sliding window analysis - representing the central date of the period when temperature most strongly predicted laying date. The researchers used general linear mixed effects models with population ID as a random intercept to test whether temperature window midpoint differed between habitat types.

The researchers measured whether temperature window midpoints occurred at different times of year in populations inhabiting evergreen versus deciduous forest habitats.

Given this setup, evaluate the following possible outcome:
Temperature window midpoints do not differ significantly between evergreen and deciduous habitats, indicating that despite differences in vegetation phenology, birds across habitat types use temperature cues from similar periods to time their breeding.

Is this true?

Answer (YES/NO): YES